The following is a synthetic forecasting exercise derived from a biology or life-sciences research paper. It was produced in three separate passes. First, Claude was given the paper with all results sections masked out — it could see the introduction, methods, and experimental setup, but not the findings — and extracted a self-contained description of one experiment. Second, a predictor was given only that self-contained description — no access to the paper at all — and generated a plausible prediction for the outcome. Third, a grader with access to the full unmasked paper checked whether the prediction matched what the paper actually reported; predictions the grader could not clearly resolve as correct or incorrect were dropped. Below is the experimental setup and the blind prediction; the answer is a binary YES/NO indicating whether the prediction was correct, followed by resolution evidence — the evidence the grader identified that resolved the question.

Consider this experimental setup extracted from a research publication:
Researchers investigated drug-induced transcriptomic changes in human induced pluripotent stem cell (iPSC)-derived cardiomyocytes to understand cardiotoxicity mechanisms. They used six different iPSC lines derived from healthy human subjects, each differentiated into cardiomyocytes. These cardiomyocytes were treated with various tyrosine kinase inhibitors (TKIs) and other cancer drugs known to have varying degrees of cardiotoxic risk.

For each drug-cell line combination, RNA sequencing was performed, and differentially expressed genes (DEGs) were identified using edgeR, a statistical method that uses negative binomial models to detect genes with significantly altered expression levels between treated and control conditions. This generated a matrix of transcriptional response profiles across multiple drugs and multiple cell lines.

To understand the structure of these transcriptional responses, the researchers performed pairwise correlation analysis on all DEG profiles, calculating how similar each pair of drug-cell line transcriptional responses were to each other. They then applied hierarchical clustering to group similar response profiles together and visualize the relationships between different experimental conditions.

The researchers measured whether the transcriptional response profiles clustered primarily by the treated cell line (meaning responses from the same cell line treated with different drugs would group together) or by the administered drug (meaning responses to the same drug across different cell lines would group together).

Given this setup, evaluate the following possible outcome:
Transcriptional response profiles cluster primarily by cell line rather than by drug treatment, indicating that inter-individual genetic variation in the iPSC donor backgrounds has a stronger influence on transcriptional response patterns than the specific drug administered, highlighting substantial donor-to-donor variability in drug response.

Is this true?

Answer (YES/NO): YES